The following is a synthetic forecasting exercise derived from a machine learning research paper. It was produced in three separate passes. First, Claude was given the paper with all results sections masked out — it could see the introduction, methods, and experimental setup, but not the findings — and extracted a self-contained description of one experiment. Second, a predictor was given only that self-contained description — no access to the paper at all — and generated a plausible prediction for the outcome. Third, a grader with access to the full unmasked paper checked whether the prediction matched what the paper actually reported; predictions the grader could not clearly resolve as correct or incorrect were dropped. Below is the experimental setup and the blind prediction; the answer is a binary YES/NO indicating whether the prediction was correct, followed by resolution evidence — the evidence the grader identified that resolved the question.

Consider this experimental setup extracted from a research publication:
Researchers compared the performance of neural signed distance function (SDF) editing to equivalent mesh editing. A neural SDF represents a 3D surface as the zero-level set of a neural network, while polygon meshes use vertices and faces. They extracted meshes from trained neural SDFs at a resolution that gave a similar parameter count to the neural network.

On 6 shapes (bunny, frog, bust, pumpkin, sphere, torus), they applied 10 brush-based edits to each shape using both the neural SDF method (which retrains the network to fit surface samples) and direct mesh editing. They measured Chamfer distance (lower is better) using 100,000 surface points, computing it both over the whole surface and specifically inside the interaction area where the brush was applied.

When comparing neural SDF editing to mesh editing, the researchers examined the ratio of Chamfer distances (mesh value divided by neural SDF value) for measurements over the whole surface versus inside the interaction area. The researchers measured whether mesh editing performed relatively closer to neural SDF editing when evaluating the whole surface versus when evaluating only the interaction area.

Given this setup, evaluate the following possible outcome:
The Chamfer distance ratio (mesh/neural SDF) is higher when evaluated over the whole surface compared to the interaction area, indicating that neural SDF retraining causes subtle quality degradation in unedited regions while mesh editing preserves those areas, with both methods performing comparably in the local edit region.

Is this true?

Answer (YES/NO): NO